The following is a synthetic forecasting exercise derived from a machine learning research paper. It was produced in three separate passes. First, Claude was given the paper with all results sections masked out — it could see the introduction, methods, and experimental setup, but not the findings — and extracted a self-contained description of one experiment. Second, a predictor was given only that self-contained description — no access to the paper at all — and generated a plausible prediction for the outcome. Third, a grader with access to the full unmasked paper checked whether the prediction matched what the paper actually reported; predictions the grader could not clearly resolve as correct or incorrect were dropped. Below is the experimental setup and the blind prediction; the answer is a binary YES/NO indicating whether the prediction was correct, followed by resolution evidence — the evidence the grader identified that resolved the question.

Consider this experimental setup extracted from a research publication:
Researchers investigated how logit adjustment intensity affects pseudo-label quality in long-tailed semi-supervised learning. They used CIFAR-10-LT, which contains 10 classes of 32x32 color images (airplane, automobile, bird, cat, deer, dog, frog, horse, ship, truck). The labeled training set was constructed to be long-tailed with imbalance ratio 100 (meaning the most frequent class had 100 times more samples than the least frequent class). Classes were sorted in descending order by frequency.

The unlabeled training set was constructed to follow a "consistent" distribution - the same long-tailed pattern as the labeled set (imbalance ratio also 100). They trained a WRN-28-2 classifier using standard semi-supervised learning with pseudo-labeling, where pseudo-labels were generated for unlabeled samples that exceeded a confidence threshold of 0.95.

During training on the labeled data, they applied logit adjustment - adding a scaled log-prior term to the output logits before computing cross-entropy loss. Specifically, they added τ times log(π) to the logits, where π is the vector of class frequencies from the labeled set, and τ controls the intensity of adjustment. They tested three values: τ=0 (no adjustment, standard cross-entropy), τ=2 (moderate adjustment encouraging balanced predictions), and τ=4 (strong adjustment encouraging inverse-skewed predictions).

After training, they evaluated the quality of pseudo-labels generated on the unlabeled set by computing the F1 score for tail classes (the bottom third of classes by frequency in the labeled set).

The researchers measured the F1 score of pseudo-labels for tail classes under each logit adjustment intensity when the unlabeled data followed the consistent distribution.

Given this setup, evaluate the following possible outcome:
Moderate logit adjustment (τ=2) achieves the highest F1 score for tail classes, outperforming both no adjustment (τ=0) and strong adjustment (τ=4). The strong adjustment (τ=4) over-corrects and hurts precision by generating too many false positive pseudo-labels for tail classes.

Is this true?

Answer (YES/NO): NO